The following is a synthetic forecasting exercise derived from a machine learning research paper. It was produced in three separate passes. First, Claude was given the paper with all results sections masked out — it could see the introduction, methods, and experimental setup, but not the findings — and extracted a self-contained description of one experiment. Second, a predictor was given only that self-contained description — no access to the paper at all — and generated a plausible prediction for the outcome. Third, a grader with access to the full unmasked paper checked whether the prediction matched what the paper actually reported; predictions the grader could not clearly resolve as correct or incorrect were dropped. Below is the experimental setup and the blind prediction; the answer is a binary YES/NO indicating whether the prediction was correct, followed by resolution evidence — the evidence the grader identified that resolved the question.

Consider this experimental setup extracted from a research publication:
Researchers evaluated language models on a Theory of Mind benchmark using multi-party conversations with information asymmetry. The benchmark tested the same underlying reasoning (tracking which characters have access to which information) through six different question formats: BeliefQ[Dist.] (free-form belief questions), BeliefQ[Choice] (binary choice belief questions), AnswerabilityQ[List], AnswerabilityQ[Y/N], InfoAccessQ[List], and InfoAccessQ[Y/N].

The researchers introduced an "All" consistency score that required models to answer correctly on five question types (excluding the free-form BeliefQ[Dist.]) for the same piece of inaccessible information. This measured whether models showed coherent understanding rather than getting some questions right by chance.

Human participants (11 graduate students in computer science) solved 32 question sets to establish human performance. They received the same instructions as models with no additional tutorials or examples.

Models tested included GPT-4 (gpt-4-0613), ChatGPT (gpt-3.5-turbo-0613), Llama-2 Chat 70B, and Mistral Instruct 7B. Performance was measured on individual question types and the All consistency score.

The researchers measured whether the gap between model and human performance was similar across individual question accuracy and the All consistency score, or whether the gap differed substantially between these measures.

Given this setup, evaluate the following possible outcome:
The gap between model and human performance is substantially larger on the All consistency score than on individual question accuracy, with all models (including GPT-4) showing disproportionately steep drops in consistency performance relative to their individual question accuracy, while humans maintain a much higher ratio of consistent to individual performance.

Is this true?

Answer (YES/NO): YES